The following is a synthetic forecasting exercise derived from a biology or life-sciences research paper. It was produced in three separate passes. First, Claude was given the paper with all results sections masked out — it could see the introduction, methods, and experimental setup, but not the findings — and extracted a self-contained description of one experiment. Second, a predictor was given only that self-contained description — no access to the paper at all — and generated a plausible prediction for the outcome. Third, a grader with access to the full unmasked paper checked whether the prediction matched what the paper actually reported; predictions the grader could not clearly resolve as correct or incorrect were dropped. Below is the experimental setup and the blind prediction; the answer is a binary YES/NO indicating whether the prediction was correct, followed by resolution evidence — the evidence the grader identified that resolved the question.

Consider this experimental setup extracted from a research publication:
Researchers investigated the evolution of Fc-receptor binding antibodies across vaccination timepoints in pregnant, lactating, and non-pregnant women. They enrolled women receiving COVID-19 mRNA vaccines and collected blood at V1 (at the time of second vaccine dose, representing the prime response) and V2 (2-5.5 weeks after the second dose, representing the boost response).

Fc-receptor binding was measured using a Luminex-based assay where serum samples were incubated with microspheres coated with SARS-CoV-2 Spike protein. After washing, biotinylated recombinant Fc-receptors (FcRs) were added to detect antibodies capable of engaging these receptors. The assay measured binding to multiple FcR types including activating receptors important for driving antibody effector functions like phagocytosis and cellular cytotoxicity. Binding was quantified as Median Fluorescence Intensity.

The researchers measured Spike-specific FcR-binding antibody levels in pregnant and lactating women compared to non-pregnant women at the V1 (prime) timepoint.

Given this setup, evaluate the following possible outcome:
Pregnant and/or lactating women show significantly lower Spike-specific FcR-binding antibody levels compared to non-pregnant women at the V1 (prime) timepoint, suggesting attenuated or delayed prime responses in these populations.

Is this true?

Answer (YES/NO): YES